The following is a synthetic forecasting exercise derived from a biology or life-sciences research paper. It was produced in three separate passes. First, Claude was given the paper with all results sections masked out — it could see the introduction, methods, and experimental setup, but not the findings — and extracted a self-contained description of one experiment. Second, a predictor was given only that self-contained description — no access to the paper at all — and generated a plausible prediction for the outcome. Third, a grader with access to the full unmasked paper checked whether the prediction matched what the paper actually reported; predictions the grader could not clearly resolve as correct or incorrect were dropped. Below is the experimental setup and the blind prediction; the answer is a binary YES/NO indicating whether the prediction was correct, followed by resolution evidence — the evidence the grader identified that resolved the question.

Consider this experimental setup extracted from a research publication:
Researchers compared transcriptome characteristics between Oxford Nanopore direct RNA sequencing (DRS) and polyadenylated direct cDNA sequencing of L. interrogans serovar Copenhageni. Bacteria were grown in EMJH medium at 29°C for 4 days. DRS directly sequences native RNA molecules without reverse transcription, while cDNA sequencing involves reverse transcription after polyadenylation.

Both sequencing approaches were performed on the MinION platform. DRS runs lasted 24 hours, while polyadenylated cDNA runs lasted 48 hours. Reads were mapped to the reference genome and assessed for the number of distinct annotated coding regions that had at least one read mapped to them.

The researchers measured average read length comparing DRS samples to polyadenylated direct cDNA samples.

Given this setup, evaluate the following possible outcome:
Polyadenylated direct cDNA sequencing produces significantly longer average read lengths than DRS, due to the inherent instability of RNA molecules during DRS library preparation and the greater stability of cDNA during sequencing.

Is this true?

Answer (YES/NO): YES